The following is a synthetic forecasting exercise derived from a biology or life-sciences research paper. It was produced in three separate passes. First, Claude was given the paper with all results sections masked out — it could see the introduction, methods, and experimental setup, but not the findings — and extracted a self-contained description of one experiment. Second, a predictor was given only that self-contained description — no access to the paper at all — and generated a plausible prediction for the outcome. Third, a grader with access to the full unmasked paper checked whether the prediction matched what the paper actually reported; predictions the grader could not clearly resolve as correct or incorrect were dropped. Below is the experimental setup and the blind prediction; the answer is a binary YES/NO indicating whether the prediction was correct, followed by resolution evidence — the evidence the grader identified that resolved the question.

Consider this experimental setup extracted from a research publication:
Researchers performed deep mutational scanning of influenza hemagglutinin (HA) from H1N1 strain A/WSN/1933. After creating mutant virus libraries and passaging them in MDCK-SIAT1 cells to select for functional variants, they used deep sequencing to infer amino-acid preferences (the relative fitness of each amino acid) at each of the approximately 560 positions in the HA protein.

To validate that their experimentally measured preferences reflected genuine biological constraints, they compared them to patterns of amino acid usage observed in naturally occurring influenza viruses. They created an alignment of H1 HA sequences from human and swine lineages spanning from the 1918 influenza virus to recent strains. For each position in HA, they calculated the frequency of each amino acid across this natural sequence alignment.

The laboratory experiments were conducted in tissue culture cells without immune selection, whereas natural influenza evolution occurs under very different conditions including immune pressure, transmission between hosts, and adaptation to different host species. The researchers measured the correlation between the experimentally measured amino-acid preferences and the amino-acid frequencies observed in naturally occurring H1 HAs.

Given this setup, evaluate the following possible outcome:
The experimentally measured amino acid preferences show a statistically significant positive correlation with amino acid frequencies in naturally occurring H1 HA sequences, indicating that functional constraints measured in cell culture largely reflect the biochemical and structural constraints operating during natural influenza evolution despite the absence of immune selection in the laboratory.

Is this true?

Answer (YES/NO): YES